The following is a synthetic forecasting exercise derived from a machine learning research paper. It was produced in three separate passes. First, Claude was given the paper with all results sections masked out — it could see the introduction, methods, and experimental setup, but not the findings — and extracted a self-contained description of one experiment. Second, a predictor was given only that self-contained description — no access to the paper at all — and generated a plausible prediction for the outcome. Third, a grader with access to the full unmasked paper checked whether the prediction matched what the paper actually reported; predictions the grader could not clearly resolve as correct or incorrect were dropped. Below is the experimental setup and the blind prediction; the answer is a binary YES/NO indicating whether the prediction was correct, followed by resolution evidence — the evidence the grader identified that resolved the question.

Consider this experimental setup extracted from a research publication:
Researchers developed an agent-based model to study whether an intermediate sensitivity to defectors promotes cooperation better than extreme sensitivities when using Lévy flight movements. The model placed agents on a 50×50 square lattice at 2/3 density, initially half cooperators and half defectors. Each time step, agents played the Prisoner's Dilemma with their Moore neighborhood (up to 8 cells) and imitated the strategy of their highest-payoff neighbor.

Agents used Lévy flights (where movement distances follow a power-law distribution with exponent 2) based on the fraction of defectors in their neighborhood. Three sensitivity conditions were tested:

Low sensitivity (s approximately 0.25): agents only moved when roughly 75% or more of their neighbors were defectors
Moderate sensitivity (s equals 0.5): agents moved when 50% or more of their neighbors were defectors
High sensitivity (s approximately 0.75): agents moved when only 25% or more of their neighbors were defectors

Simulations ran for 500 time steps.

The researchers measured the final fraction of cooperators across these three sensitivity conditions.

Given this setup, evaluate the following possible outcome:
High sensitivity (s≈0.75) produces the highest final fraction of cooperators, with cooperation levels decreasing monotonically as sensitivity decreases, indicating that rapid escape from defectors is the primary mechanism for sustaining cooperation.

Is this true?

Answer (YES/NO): NO